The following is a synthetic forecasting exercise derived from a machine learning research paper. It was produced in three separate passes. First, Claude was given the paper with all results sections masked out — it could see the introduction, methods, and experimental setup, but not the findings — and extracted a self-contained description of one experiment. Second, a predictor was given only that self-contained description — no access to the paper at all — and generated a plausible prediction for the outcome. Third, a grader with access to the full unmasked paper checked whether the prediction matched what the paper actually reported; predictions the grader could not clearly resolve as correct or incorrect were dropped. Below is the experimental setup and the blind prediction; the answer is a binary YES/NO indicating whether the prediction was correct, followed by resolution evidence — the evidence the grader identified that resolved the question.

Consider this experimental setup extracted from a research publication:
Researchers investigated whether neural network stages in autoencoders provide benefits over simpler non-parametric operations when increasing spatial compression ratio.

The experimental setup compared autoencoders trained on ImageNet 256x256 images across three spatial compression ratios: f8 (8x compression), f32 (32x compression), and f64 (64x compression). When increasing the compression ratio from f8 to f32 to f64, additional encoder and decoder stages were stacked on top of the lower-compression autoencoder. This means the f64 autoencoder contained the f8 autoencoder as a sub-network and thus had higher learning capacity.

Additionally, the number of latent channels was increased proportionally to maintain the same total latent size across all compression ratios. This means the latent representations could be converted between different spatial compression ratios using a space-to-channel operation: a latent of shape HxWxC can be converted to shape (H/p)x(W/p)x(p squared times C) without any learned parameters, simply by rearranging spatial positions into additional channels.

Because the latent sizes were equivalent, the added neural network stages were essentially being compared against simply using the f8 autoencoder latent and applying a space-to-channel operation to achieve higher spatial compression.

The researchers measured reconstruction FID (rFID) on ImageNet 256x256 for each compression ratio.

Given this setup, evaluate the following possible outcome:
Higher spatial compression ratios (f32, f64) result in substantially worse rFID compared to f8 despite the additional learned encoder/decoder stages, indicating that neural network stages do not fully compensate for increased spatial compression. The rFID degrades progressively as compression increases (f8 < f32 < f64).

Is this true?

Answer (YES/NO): YES